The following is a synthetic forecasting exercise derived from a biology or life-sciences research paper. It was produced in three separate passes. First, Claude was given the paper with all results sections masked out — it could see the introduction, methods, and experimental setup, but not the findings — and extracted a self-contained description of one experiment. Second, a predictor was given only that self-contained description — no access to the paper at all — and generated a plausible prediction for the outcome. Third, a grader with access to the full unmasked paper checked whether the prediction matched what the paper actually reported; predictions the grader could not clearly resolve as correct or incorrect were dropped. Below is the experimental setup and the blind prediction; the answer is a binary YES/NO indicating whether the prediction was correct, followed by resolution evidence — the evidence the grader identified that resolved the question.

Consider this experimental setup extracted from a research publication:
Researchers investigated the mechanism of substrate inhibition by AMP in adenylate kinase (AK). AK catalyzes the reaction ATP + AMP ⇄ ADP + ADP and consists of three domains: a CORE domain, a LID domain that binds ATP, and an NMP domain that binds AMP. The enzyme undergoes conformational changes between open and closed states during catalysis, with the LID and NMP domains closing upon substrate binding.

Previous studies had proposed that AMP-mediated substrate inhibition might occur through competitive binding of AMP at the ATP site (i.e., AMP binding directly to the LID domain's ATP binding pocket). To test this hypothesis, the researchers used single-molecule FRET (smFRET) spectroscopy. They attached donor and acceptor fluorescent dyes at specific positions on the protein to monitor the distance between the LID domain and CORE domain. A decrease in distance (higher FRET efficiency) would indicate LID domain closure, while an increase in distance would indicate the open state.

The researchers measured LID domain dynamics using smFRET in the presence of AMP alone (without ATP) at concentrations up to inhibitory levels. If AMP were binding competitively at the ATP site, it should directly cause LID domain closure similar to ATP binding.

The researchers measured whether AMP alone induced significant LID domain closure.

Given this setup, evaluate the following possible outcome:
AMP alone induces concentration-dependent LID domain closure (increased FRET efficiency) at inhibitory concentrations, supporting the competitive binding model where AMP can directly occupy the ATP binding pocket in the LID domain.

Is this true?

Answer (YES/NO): NO